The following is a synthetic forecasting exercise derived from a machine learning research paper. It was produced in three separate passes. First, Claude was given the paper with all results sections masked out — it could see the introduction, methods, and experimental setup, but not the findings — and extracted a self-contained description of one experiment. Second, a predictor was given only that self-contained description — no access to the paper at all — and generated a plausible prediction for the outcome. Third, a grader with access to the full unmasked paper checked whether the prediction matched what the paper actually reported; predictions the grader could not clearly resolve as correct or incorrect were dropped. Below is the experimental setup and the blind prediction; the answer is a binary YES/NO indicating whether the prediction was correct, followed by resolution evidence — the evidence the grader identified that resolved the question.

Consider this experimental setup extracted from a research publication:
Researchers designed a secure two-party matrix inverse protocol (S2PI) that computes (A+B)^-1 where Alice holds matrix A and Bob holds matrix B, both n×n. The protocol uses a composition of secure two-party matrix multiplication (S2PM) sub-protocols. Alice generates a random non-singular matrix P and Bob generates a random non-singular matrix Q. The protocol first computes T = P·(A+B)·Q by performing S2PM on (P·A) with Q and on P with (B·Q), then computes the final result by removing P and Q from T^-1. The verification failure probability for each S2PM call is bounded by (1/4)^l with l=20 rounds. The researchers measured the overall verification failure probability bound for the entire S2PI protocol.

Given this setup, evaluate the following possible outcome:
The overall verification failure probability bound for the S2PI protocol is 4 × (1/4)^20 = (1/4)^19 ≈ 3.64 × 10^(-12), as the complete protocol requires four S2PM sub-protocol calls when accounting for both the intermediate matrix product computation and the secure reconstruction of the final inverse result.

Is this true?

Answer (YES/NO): NO